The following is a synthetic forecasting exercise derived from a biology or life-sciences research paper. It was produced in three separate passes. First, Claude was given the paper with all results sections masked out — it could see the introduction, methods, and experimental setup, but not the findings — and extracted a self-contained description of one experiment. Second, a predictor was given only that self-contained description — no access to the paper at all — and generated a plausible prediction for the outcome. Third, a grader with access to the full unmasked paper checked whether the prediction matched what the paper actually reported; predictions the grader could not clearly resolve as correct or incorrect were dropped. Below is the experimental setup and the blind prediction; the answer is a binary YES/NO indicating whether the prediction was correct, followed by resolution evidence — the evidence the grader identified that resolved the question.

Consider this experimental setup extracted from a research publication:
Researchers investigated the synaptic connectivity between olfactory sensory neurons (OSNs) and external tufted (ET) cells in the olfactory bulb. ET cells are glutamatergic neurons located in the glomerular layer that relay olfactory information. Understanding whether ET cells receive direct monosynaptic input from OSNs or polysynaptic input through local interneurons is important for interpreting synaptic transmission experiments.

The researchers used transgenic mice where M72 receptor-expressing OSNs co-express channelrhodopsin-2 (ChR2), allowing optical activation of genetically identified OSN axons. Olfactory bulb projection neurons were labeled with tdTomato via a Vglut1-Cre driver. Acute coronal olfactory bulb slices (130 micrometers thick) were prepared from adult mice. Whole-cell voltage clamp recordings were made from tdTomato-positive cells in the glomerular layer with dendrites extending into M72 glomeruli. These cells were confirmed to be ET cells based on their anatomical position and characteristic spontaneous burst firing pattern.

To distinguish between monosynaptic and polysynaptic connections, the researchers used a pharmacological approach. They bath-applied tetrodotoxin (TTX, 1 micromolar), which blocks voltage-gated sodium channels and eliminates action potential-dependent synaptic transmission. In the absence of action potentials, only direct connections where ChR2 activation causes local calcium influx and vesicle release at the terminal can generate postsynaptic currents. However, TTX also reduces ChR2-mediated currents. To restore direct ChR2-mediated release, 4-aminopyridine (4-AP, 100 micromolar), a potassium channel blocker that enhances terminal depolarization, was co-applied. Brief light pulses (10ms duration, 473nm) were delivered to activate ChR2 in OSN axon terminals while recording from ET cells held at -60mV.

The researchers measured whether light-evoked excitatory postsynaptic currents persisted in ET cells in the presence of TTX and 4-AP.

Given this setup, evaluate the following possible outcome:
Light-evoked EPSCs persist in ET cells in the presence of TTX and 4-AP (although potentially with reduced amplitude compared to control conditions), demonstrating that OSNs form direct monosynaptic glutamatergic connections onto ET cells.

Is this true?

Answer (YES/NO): YES